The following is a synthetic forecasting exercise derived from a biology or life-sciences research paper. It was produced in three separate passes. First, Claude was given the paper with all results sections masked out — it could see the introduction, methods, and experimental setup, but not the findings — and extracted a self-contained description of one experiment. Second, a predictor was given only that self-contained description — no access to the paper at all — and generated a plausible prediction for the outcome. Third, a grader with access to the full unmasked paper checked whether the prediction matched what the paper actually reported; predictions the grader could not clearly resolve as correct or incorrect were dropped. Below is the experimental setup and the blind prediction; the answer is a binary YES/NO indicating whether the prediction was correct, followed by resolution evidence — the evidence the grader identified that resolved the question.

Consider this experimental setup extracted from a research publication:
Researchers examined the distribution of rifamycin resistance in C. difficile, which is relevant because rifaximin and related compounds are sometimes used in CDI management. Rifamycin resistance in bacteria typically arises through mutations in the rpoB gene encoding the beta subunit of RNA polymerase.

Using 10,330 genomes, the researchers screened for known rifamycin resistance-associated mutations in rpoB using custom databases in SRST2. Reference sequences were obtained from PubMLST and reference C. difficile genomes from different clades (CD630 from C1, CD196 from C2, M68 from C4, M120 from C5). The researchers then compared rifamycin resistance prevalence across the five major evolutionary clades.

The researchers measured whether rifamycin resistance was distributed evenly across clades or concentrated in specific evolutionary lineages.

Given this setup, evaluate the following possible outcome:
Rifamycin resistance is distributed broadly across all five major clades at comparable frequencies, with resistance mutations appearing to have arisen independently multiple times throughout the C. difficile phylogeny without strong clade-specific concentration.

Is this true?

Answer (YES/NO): NO